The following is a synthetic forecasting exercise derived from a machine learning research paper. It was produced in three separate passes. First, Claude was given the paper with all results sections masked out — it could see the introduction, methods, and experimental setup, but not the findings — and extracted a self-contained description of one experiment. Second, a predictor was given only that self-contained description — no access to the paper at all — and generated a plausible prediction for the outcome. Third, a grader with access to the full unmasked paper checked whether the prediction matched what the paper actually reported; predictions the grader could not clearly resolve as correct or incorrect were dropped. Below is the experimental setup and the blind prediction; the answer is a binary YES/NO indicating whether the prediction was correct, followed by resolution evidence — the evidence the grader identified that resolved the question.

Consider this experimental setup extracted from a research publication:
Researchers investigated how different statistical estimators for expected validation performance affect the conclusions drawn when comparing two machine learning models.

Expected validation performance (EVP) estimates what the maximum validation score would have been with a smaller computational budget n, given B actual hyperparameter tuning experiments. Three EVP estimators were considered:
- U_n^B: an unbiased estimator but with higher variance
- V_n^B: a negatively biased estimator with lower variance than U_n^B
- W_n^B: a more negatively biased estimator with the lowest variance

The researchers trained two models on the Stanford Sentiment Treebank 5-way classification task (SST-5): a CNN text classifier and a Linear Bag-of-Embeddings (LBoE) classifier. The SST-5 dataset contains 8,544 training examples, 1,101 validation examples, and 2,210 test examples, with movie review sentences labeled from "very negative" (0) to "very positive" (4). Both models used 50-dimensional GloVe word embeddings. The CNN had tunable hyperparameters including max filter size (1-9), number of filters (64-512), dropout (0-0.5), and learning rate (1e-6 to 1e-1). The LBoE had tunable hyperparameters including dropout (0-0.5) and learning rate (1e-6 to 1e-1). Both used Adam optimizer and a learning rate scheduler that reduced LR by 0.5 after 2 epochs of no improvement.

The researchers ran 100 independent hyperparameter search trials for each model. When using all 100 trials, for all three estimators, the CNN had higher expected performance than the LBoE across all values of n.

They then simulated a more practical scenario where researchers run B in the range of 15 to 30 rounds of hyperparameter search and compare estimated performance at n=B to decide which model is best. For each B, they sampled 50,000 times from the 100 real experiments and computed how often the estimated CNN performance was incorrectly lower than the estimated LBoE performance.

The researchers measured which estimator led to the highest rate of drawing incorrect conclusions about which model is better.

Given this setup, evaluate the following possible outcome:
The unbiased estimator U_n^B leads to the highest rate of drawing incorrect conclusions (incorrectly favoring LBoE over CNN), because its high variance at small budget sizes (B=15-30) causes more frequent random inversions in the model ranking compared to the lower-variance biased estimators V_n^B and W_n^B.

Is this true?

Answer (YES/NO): YES